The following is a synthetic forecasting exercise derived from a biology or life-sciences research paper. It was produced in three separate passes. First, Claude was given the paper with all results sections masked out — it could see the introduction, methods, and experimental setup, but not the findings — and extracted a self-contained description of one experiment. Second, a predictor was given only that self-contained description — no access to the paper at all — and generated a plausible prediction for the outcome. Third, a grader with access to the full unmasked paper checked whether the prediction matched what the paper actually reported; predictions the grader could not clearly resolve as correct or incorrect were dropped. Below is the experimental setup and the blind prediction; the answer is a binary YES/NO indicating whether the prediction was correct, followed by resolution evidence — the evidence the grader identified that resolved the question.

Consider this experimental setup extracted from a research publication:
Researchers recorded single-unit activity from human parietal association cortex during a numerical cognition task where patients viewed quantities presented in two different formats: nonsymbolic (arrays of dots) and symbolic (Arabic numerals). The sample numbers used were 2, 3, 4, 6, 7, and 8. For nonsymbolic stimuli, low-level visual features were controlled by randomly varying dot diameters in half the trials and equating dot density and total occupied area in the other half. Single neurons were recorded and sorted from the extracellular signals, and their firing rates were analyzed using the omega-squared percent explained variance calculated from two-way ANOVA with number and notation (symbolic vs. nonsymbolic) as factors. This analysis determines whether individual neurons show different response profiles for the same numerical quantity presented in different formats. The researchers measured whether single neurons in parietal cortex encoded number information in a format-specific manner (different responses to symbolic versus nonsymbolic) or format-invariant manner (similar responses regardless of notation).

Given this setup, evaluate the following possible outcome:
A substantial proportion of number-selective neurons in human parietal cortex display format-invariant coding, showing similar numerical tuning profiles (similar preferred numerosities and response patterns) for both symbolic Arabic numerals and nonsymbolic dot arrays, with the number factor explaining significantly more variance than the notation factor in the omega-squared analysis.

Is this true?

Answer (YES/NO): NO